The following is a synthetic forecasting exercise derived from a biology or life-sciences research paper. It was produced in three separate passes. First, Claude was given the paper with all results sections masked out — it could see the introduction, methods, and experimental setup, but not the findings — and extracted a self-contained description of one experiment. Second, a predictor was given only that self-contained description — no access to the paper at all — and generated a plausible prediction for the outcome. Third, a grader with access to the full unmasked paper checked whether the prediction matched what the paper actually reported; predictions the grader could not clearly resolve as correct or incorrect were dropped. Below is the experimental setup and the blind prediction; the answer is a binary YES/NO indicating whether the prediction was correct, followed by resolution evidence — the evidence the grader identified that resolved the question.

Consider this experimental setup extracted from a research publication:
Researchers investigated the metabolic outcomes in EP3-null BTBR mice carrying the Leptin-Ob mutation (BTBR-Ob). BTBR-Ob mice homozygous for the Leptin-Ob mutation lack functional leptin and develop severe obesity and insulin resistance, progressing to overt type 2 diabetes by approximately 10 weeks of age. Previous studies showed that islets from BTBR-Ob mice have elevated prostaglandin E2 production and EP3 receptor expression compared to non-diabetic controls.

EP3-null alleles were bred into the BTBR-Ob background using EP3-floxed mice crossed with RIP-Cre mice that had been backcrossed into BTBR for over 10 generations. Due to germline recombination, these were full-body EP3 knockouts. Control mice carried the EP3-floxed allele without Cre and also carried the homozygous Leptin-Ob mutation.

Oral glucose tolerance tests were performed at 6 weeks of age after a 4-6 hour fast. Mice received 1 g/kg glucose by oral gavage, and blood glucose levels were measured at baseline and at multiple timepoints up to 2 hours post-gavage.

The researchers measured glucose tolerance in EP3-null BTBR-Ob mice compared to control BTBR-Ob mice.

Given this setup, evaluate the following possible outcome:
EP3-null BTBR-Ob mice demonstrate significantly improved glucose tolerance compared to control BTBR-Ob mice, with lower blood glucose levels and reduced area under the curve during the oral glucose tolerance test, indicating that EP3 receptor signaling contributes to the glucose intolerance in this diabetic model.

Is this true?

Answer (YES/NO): NO